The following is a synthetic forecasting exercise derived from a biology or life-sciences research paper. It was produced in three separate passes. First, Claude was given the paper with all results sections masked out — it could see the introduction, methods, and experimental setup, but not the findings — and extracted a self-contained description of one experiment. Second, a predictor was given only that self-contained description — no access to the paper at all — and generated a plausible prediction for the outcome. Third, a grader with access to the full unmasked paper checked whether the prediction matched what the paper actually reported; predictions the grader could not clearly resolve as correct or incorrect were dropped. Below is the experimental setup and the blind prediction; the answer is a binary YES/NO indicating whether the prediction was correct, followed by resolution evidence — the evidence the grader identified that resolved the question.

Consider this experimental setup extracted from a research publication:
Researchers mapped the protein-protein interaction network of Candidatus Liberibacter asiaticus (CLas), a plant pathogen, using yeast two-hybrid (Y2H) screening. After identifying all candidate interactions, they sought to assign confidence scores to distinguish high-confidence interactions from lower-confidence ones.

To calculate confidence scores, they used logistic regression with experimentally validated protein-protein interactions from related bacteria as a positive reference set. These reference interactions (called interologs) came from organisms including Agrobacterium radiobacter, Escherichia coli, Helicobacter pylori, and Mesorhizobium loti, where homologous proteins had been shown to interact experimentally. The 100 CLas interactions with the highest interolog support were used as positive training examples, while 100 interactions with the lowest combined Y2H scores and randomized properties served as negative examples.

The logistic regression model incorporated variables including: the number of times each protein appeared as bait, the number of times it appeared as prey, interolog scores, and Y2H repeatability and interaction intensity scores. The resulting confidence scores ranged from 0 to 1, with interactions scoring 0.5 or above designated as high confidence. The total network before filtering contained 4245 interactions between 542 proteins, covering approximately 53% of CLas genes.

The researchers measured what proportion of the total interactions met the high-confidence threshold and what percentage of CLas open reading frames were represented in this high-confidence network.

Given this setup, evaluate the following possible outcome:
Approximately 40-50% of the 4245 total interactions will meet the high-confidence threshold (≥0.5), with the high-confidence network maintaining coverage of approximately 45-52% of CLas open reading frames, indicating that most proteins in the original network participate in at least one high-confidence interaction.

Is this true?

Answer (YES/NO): NO